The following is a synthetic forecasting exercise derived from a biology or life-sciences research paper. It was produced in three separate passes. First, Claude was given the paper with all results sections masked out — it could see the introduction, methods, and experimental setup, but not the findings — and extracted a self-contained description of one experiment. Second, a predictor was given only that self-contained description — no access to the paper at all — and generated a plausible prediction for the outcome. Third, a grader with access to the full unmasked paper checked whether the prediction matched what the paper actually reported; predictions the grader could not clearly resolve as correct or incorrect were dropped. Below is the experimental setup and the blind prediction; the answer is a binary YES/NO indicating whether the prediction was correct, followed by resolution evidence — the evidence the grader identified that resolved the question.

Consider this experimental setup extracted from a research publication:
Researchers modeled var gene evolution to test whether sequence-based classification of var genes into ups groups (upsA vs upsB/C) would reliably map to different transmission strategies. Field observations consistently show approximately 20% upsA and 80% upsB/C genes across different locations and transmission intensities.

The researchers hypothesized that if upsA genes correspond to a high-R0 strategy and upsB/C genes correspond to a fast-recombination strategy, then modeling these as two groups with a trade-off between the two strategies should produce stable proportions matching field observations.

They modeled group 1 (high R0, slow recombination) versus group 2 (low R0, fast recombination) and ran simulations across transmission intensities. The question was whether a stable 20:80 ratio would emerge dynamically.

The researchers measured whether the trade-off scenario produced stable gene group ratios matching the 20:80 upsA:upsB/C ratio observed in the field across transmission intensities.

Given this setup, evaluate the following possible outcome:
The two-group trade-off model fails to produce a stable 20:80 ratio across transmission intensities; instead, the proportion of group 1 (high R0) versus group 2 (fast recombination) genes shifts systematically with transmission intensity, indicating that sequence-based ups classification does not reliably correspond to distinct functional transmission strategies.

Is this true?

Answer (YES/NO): YES